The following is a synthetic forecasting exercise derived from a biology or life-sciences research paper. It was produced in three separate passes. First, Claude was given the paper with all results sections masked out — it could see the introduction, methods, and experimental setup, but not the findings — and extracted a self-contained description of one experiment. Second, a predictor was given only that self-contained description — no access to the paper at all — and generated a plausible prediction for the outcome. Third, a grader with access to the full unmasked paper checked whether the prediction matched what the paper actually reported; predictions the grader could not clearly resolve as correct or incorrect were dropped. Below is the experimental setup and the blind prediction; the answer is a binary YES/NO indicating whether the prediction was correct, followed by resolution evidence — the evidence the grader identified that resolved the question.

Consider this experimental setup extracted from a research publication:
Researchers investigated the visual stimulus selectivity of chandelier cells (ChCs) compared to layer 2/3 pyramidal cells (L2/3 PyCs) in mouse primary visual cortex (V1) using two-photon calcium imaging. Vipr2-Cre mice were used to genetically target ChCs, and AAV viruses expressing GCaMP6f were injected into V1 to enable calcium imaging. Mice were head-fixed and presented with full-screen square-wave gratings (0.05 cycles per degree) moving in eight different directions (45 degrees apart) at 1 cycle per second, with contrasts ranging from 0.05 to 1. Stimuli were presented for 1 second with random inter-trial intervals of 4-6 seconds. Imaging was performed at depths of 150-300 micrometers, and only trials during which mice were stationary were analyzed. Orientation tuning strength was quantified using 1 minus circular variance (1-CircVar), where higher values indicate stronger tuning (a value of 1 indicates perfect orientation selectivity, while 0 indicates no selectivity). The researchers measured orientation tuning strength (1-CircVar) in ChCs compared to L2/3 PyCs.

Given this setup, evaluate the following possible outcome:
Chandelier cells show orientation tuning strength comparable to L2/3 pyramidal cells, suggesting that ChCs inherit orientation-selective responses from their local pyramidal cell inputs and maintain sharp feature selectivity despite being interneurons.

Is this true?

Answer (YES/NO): NO